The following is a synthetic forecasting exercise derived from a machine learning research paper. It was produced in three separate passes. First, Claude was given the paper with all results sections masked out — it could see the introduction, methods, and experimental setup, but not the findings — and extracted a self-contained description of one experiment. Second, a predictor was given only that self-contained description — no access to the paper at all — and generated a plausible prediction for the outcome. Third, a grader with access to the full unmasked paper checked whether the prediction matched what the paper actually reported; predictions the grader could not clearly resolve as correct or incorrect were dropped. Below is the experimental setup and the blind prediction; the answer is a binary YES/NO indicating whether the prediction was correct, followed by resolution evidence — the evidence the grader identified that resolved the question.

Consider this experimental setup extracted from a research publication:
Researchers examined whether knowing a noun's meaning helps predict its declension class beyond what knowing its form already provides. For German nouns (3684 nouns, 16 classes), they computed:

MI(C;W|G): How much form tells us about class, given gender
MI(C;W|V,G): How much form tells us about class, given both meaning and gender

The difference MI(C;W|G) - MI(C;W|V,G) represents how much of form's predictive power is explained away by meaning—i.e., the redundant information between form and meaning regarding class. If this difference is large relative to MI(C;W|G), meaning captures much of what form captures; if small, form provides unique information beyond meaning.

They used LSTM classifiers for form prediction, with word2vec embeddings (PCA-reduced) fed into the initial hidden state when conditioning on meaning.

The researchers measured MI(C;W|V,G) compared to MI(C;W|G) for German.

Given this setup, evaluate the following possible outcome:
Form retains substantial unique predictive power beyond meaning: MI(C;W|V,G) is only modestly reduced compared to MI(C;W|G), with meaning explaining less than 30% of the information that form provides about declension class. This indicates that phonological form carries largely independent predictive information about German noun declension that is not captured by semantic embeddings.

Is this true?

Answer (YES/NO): NO